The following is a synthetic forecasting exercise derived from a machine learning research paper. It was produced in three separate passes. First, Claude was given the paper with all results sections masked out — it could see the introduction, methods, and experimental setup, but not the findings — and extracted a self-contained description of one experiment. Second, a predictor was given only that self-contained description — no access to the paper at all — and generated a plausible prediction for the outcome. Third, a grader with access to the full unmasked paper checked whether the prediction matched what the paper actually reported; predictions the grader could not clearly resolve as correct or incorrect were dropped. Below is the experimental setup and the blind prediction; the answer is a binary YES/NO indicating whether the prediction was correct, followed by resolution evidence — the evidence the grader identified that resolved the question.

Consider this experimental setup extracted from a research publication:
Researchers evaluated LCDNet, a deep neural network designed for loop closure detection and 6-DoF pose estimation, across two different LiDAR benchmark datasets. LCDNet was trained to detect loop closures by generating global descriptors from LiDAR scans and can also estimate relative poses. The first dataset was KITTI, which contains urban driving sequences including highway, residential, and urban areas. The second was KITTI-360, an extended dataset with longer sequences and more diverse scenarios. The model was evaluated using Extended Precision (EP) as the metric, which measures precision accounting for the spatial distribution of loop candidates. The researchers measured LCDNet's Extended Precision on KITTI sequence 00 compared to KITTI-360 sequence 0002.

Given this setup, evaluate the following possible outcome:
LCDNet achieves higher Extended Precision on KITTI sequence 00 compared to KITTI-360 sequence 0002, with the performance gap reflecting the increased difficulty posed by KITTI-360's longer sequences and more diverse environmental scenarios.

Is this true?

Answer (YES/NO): NO